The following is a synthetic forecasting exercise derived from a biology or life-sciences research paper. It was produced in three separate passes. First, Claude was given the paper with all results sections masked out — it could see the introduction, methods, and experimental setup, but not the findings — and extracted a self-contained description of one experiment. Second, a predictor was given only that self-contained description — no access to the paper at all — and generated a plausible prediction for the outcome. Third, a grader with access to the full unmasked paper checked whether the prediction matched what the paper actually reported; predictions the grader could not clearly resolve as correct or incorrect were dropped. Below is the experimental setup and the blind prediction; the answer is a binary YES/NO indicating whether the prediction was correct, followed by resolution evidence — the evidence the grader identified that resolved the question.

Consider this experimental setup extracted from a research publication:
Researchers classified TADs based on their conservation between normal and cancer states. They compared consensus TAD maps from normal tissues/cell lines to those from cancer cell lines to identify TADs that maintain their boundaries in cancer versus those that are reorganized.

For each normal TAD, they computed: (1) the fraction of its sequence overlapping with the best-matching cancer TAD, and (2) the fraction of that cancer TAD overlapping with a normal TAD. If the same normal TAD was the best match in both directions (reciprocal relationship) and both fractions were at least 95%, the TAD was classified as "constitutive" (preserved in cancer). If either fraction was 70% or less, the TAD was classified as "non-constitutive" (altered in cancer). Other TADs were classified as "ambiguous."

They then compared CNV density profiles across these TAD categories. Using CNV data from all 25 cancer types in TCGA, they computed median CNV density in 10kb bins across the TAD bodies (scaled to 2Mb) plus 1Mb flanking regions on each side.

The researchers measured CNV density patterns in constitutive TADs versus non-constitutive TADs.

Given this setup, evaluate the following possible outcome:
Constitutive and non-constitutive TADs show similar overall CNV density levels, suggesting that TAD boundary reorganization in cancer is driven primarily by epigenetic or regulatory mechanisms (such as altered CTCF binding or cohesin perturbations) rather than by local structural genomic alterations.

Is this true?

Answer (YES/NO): NO